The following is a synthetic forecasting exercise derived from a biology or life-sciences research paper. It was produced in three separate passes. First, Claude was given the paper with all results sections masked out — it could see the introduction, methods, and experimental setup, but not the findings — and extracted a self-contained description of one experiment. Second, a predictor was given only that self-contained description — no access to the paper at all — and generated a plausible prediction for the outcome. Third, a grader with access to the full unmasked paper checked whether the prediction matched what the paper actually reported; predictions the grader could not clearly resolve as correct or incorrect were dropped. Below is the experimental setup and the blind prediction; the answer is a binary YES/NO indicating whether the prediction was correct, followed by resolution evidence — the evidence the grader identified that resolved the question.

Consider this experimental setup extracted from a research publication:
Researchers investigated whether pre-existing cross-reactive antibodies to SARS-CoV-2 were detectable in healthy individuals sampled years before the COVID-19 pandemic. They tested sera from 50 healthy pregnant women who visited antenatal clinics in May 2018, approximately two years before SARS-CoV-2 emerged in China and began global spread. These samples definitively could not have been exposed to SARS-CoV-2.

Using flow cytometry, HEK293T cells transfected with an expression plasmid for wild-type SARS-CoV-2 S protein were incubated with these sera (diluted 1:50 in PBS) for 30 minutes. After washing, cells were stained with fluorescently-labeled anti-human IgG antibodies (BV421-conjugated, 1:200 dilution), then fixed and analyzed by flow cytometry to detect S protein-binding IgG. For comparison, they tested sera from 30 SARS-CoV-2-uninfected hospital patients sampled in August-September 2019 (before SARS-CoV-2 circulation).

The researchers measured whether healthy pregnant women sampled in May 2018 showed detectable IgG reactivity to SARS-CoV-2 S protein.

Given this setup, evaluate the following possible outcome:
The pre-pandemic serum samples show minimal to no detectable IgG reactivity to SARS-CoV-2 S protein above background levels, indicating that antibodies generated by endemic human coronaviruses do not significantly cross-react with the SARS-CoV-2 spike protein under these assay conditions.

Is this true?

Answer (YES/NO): NO